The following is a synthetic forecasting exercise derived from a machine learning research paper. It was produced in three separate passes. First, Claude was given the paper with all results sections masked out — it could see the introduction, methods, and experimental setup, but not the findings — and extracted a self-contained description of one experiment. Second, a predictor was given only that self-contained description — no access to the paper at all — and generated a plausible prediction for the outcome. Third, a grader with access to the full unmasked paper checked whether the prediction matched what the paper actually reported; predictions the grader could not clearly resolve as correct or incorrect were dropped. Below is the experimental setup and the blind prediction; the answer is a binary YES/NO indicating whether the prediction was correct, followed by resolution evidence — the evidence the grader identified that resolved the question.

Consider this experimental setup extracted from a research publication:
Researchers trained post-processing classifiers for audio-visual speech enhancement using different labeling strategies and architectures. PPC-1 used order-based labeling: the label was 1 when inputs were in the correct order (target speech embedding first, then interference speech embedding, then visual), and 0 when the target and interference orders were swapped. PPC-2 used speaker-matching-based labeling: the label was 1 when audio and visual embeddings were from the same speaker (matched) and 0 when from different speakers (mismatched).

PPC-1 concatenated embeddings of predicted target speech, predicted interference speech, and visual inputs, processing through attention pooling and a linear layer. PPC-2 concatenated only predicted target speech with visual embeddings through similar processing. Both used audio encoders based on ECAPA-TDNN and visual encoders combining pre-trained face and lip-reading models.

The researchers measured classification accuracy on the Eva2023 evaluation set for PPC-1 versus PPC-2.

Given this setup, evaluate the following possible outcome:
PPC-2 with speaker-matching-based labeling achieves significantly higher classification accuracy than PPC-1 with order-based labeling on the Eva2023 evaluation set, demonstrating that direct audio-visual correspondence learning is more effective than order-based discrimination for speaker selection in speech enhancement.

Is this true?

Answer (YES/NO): YES